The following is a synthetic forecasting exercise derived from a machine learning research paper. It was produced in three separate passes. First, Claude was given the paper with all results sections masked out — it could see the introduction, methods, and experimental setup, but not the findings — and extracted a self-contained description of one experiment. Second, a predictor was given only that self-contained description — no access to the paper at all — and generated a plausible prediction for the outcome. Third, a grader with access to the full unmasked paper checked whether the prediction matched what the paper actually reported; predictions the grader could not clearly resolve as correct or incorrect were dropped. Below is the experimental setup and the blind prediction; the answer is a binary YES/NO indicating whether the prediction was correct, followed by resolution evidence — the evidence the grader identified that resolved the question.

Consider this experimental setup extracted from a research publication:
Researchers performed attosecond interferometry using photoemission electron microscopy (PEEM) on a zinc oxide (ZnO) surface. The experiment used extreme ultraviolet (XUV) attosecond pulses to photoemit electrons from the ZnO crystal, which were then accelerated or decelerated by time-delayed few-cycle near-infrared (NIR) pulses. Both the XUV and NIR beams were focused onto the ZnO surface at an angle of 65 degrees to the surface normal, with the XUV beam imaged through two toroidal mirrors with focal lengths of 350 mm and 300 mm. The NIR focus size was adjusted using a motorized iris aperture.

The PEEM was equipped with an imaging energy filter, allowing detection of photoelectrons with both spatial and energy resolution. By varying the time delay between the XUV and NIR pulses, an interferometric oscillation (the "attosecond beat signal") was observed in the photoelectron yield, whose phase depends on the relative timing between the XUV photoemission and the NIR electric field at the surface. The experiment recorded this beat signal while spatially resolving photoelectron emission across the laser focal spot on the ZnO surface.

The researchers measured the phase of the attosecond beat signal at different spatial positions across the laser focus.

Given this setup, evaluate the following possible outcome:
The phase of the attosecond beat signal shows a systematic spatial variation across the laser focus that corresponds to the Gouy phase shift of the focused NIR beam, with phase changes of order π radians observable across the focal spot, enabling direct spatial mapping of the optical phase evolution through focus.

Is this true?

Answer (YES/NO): NO